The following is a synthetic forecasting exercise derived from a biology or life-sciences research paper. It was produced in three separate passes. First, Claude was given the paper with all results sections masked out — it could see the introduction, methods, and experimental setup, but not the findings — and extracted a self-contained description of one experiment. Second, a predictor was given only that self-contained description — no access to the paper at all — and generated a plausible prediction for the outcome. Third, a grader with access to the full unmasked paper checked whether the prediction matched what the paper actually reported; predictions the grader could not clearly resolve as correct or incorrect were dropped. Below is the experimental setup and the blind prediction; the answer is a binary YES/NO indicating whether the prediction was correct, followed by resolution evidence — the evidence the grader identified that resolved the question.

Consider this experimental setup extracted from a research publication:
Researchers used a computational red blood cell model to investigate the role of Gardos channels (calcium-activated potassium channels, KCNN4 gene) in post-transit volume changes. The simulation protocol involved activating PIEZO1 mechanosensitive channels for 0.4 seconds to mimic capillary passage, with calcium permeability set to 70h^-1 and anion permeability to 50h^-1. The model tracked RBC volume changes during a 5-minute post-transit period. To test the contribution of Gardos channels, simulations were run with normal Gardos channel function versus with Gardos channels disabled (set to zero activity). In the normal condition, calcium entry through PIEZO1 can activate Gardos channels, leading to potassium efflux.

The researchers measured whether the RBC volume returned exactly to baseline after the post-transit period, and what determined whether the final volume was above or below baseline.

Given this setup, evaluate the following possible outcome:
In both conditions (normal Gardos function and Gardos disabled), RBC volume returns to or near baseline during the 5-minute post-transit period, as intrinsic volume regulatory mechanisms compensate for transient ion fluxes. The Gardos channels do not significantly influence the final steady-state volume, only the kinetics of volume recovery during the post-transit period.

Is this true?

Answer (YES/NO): NO